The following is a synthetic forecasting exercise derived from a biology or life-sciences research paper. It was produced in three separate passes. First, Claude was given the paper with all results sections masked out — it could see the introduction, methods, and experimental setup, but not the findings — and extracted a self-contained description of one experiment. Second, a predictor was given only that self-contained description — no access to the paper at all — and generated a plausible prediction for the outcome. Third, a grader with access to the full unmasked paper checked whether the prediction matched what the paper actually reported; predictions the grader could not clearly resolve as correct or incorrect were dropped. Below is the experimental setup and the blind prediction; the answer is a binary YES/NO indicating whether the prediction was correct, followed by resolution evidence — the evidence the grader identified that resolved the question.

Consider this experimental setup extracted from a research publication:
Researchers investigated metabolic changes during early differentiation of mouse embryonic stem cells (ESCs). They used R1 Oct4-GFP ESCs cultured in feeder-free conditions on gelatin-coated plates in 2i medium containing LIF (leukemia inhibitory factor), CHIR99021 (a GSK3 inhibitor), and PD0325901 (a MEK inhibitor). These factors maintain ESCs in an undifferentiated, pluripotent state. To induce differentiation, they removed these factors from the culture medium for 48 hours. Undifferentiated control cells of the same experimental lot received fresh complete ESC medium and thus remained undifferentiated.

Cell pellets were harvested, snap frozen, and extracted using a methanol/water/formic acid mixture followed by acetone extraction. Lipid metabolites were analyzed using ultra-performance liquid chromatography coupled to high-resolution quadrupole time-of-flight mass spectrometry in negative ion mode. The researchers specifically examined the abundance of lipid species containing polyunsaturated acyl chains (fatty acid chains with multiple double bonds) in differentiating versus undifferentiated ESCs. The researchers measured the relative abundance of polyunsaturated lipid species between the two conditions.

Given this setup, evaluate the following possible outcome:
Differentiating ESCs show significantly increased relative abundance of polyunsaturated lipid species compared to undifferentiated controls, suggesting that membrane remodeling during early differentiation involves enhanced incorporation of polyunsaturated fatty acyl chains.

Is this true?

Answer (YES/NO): YES